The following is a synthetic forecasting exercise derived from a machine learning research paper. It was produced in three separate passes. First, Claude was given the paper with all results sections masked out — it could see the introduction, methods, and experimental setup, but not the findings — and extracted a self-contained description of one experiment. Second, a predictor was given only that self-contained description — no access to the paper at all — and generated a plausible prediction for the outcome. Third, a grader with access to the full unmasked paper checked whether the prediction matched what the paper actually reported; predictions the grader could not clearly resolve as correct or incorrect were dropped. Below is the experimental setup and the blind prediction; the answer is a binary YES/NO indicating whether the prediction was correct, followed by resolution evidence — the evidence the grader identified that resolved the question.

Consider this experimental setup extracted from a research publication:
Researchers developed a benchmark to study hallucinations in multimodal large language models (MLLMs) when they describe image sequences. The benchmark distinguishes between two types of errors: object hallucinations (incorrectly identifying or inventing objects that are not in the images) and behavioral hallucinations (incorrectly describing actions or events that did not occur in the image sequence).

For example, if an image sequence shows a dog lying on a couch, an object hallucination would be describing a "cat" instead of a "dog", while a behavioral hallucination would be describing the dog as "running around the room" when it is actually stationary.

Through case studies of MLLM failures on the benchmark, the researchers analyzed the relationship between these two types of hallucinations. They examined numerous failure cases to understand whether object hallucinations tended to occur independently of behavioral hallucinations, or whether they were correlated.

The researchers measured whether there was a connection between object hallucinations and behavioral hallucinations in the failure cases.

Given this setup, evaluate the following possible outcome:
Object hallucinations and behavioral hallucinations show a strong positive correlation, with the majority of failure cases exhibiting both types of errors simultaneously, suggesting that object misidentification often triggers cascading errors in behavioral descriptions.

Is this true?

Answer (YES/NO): NO